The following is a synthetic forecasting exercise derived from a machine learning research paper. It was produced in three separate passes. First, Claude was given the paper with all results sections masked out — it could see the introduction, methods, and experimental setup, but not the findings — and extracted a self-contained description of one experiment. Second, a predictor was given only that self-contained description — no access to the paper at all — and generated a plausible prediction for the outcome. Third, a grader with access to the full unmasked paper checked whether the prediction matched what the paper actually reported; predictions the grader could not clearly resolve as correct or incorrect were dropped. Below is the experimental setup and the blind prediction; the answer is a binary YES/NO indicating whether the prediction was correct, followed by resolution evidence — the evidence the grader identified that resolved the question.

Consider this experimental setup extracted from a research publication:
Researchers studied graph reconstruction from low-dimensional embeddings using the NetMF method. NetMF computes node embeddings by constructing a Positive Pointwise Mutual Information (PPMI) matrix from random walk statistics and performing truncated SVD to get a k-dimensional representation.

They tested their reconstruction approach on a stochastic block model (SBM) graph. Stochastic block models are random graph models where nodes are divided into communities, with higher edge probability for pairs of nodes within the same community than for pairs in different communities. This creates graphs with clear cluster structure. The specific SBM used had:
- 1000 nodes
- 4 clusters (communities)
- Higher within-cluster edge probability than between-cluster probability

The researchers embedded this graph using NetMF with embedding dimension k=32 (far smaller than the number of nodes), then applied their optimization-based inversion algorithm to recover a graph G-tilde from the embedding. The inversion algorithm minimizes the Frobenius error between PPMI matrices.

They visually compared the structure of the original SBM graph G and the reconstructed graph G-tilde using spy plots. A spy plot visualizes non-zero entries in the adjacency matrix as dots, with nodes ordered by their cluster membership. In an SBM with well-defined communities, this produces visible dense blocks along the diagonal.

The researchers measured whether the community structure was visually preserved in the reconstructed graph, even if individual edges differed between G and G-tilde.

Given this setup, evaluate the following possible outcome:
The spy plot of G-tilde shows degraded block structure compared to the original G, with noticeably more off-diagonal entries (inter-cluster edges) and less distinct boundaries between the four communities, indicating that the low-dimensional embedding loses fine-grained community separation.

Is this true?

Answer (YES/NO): NO